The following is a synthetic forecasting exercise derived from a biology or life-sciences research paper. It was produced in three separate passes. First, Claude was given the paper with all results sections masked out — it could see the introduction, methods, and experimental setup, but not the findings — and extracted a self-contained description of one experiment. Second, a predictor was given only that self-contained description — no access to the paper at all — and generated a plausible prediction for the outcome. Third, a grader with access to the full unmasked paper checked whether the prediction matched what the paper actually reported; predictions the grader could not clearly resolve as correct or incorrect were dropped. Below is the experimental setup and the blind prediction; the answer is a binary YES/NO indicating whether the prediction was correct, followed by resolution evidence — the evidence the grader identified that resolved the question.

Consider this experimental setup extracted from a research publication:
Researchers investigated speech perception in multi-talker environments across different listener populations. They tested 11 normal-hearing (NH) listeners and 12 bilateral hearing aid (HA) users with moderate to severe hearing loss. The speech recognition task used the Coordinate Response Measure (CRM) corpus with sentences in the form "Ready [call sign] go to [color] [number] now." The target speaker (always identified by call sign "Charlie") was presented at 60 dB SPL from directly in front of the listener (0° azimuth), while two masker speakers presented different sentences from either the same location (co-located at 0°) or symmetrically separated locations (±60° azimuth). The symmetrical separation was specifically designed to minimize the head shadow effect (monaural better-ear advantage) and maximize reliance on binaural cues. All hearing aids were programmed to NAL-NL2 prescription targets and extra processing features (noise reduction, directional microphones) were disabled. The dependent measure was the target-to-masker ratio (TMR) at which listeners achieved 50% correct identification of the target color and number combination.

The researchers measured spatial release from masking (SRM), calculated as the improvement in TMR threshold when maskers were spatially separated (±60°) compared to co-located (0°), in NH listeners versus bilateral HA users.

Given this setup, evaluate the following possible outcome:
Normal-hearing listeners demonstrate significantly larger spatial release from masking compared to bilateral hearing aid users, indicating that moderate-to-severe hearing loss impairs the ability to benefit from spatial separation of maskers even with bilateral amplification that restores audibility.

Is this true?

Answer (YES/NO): YES